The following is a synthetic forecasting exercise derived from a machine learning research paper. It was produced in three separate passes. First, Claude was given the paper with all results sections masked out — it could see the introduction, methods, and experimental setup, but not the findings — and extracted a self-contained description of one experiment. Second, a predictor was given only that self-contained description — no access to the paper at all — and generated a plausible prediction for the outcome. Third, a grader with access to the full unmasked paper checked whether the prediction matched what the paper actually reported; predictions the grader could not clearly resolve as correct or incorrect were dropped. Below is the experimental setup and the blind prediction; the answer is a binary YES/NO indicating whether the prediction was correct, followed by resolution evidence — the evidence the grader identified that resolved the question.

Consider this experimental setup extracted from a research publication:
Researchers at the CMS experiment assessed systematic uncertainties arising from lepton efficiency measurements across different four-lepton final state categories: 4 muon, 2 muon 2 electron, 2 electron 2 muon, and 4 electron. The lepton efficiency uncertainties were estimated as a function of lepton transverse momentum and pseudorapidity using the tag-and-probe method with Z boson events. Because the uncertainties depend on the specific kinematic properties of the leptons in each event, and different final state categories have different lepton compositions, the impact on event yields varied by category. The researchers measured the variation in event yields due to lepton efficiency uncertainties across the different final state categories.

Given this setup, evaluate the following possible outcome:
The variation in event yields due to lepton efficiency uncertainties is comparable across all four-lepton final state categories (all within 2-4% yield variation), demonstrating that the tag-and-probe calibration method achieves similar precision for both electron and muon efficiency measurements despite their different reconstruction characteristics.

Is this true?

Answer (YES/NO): NO